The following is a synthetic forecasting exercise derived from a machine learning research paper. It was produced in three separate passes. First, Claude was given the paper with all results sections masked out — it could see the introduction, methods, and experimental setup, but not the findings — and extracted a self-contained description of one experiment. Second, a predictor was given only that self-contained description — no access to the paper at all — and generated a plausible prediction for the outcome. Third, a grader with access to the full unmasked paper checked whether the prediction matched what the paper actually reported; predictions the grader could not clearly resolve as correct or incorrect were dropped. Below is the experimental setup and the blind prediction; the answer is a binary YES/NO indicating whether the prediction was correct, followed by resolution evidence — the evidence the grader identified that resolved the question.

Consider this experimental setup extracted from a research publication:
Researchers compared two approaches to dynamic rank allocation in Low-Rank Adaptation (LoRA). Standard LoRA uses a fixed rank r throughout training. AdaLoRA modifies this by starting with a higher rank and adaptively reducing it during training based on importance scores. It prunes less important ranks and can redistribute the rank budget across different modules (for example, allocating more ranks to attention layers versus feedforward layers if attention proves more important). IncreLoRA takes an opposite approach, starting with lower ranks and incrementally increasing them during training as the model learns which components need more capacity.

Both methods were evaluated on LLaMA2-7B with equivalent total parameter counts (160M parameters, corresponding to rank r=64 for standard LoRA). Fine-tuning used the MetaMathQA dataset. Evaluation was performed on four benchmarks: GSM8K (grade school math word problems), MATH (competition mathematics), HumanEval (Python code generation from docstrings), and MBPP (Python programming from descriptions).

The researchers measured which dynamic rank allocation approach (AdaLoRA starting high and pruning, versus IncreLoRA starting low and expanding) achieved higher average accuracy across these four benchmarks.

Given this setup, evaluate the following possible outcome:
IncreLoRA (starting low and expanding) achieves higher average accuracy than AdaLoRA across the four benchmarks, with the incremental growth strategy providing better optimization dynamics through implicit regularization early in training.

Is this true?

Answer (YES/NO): NO